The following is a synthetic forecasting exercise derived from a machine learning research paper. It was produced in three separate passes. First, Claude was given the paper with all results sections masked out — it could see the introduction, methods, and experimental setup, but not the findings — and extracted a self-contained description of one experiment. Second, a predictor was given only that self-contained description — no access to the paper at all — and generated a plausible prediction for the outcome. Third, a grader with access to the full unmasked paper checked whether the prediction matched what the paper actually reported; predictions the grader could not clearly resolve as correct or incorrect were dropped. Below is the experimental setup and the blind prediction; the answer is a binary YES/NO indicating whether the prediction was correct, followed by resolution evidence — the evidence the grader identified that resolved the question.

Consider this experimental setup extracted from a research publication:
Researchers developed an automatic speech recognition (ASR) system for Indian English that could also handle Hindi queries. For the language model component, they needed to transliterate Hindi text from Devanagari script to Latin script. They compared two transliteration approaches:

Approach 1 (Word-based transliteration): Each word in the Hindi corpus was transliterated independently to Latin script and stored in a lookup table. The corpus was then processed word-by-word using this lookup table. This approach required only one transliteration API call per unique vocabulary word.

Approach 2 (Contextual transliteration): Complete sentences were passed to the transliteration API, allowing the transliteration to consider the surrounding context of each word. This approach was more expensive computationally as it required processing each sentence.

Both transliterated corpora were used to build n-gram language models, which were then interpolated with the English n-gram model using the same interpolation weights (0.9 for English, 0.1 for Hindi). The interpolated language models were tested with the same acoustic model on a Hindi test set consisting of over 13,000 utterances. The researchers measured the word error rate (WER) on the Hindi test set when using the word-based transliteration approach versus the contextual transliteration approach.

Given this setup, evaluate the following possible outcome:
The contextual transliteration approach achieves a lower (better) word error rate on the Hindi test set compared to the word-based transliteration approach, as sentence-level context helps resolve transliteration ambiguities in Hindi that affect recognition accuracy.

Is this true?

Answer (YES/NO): YES